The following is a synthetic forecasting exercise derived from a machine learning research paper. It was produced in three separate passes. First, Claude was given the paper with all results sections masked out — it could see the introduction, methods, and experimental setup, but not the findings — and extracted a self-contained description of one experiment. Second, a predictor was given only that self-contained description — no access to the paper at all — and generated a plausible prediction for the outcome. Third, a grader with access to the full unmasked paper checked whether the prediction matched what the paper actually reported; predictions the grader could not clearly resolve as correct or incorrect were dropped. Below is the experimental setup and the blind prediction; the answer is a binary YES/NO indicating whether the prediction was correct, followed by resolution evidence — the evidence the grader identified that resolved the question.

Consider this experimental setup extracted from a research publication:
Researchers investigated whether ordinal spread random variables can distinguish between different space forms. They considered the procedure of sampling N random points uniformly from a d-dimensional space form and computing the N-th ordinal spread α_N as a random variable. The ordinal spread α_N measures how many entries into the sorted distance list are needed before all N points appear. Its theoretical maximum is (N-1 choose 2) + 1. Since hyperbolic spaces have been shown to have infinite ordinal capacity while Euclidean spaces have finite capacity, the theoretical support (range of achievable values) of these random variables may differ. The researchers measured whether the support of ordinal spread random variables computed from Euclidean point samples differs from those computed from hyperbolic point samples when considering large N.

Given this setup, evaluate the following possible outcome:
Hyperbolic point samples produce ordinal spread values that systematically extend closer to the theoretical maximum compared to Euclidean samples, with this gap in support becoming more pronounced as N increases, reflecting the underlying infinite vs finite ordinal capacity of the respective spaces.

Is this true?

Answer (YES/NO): YES